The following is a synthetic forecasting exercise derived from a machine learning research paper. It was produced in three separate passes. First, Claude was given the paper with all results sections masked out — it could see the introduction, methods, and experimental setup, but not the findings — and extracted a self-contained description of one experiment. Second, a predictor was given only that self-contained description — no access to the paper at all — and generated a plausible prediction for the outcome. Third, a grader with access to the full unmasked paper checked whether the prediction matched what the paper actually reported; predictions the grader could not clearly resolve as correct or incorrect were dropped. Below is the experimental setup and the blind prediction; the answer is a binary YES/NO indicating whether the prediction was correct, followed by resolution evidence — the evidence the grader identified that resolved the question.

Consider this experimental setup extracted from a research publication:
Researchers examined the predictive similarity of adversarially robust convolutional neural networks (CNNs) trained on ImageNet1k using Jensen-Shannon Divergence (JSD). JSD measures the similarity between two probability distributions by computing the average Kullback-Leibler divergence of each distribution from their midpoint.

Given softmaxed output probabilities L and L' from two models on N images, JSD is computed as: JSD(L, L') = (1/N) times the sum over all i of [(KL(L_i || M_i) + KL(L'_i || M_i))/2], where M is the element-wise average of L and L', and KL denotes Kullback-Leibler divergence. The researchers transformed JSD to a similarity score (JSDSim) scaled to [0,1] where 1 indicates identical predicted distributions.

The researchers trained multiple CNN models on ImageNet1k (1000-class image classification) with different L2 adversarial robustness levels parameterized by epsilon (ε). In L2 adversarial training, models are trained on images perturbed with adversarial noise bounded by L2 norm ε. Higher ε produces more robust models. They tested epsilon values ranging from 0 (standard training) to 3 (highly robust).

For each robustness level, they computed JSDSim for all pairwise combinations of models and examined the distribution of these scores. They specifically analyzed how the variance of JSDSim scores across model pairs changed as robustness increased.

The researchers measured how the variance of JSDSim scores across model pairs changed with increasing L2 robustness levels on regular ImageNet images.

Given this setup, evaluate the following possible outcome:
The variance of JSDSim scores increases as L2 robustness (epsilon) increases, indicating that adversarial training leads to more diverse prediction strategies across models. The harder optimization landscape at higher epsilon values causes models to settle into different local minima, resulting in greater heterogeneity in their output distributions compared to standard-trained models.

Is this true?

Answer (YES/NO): YES